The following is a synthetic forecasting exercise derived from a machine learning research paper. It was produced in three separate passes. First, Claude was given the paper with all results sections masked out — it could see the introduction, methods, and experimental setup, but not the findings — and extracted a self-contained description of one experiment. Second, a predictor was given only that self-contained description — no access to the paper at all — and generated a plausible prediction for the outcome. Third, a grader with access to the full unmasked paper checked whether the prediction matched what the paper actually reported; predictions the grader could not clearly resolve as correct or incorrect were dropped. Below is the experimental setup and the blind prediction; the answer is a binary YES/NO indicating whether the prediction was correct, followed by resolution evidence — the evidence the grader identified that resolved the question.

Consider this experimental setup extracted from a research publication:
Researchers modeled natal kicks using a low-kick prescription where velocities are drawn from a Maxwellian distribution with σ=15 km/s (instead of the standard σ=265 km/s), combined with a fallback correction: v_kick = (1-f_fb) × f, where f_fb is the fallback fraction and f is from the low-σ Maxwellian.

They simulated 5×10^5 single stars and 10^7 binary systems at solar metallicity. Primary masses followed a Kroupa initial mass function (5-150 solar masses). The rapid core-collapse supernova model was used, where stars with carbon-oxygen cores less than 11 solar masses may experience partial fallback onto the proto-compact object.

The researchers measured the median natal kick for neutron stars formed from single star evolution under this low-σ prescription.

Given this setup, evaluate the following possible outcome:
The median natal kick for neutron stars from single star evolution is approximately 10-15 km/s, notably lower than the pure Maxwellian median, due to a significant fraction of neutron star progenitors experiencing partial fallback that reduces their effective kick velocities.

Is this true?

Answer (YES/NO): NO